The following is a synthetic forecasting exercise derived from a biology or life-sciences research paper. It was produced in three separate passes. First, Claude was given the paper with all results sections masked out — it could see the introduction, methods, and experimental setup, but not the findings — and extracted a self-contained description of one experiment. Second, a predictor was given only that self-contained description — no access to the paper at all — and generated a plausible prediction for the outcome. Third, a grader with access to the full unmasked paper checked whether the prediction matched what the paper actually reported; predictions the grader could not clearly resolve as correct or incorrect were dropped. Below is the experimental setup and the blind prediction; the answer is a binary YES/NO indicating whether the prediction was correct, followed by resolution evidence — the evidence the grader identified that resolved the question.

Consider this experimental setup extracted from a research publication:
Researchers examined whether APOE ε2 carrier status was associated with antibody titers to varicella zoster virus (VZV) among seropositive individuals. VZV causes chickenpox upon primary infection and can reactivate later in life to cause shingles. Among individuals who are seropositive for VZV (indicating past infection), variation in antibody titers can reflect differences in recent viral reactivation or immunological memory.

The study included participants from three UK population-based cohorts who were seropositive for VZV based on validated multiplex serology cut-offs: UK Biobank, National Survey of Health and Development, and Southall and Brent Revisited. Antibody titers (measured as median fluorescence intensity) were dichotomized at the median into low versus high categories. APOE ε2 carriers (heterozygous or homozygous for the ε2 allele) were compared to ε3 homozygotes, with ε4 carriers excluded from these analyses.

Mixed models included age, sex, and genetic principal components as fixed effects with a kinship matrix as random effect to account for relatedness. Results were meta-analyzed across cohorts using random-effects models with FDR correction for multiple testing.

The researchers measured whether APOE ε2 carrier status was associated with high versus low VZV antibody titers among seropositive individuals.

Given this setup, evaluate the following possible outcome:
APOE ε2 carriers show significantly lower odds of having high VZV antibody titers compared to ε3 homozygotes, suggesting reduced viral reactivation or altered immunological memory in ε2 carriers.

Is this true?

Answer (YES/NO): NO